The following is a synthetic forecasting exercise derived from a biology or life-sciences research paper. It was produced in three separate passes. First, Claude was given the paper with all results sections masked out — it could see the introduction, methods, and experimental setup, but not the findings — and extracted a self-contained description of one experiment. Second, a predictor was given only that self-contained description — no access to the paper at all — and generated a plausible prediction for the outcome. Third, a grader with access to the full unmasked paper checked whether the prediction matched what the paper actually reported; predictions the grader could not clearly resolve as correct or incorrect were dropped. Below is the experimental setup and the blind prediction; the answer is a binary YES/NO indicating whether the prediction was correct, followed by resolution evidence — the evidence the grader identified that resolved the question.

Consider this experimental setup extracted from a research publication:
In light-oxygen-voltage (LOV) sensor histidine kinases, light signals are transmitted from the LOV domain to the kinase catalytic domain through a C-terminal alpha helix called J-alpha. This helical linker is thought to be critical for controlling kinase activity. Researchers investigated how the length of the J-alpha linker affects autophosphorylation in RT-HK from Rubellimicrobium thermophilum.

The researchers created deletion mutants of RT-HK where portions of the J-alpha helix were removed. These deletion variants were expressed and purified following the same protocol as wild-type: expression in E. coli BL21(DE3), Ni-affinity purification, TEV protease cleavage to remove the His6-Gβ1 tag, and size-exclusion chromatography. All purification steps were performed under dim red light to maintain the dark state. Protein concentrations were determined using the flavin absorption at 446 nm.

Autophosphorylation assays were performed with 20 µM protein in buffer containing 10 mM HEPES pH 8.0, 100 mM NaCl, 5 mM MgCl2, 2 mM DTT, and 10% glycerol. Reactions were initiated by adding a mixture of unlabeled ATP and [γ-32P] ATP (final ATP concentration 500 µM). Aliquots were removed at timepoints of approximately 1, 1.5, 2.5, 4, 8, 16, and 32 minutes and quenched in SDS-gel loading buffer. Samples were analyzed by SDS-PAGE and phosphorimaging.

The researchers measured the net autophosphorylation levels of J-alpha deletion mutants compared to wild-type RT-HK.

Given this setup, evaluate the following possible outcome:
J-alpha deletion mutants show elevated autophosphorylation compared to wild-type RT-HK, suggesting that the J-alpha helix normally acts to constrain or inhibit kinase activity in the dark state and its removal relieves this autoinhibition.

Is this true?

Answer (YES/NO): NO